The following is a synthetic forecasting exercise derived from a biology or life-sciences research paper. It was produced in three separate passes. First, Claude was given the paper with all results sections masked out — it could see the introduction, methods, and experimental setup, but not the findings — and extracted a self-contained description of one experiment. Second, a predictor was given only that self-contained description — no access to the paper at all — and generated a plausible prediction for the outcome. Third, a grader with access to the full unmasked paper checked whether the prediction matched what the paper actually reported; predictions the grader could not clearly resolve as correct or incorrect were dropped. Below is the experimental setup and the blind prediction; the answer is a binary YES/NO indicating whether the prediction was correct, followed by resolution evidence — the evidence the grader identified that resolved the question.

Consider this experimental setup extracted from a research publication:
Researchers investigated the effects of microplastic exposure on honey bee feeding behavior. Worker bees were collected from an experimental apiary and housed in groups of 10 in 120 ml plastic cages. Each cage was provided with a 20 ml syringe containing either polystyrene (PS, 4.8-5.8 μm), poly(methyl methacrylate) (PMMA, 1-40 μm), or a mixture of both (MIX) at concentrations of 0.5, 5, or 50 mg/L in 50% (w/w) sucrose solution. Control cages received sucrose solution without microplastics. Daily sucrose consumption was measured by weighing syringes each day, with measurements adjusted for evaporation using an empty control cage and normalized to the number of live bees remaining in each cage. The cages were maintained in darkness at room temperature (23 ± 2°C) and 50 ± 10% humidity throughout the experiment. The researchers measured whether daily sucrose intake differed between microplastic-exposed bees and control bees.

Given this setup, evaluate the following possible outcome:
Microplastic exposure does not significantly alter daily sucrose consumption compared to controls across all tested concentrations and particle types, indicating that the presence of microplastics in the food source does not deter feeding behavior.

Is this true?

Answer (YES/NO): YES